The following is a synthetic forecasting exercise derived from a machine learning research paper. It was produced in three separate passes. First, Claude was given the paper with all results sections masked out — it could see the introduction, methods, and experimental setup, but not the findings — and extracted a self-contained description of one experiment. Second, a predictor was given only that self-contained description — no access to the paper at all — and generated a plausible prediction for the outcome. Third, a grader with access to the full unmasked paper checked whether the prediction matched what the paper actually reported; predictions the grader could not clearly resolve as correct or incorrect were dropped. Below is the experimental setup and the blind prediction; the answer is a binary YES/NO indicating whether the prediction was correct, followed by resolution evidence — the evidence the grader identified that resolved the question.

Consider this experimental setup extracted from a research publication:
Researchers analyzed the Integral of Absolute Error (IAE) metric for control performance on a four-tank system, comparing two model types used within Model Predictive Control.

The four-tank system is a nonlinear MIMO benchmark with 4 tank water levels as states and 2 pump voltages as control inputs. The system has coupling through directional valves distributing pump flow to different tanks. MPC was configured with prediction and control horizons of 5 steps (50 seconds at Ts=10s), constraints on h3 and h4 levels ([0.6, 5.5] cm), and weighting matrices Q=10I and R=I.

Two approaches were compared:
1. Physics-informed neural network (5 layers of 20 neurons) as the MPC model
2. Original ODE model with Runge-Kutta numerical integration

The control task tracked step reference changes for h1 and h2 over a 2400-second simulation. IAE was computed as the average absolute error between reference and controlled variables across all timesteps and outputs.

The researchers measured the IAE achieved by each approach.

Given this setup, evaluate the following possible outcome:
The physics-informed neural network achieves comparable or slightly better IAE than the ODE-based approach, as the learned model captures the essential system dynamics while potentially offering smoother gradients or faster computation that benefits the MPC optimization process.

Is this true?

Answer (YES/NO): NO